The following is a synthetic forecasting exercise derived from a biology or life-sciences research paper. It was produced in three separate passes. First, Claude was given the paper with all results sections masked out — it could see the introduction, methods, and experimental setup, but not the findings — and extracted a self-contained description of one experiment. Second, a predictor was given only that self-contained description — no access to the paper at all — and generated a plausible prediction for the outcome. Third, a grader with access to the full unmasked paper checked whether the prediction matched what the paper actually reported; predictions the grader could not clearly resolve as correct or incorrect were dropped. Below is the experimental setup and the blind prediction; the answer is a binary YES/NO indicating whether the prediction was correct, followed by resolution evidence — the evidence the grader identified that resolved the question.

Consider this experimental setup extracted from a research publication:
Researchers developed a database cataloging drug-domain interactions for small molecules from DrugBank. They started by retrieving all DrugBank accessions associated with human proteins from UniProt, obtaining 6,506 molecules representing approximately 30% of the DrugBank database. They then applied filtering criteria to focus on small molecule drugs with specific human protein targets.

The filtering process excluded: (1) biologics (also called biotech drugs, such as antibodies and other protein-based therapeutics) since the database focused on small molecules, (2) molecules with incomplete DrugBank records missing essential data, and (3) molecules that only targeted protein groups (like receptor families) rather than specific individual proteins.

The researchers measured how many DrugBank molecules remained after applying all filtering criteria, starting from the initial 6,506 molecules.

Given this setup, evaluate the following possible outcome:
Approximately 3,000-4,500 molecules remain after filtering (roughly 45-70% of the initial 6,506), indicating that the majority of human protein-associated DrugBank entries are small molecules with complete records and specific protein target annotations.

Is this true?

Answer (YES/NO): NO